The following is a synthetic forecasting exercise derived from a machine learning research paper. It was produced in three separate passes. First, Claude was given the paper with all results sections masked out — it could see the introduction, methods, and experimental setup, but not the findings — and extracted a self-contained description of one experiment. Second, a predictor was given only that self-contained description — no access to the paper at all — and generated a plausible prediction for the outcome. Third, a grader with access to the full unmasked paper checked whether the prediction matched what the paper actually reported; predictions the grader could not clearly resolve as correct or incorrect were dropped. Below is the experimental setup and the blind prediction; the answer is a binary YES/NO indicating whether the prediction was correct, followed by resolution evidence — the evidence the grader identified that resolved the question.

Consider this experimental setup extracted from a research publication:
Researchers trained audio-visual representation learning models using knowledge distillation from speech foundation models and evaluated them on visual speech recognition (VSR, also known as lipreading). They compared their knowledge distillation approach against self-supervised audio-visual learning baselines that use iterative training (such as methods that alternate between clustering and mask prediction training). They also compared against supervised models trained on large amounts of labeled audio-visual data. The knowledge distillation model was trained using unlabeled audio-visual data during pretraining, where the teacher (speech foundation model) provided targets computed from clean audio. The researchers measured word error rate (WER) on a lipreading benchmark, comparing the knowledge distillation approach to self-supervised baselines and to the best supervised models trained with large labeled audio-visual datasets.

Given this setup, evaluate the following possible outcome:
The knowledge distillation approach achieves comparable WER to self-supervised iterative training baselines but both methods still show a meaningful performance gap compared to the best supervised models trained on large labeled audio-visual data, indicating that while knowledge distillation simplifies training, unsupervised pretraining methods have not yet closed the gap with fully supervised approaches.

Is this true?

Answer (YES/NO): NO